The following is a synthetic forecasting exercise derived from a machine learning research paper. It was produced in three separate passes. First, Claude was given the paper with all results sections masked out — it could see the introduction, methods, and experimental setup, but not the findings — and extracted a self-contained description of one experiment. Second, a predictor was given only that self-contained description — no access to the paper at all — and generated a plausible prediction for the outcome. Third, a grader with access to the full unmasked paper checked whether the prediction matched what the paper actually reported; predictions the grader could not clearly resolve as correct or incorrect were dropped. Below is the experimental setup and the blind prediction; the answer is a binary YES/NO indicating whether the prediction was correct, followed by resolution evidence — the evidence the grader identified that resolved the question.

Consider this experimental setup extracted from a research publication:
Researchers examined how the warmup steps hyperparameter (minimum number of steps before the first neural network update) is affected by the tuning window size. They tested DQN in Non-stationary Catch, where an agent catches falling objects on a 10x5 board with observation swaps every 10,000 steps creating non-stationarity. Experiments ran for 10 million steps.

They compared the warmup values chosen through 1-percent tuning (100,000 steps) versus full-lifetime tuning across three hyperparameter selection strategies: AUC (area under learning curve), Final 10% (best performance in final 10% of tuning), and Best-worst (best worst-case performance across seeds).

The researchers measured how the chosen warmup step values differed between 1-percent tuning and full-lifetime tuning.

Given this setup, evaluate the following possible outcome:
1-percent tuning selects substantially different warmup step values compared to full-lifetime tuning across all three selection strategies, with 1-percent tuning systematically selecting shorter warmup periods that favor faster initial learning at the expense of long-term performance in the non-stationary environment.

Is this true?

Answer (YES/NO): NO